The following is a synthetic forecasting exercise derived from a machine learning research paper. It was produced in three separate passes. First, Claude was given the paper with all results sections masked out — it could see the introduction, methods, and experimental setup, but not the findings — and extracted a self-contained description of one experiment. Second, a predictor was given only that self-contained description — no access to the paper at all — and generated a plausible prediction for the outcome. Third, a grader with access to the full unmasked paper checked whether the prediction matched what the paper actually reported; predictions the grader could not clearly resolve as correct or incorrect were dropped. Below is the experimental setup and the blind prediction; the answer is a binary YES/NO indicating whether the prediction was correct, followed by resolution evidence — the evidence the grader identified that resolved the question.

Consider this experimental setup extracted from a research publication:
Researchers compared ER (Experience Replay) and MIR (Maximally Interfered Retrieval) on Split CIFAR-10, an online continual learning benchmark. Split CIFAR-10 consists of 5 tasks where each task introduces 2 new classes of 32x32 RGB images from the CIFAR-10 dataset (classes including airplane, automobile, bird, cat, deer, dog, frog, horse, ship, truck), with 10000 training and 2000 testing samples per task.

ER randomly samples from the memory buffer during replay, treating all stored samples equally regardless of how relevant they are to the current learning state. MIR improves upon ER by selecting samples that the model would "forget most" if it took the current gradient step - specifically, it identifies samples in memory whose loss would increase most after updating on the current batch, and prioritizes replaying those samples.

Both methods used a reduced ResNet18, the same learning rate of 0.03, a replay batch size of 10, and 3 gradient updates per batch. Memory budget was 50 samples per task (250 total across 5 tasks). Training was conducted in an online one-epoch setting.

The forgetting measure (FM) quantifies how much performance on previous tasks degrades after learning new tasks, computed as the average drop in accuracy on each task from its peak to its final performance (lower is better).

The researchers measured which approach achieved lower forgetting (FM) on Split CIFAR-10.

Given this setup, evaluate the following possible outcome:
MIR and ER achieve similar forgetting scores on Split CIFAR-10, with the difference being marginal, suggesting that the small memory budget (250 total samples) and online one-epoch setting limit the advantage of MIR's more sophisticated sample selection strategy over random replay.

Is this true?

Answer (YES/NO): YES